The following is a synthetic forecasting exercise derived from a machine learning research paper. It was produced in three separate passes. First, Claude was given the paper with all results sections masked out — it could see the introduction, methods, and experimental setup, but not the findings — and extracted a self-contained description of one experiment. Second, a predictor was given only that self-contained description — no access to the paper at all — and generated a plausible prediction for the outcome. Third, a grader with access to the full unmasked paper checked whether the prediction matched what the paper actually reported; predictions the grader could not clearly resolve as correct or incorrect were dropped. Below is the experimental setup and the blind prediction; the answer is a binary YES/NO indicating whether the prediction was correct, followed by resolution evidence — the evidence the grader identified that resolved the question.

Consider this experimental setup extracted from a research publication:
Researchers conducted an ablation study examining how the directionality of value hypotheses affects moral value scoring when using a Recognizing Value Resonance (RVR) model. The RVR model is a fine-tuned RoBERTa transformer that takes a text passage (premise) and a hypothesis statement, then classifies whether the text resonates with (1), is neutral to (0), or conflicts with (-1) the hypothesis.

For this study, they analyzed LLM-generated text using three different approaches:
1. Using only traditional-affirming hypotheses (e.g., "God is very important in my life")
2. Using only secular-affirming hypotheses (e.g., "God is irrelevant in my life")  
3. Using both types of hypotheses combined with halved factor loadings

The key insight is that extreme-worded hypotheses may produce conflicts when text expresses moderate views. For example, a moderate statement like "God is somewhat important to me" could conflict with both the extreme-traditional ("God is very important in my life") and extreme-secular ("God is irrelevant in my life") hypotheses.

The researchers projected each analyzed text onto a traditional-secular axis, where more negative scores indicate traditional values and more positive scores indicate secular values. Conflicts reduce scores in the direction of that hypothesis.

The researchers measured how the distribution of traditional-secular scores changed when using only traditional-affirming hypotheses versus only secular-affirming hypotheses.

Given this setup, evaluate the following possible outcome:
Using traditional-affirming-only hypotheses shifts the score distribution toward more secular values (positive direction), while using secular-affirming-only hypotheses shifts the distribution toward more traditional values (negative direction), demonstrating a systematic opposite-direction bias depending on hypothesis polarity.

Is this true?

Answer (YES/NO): YES